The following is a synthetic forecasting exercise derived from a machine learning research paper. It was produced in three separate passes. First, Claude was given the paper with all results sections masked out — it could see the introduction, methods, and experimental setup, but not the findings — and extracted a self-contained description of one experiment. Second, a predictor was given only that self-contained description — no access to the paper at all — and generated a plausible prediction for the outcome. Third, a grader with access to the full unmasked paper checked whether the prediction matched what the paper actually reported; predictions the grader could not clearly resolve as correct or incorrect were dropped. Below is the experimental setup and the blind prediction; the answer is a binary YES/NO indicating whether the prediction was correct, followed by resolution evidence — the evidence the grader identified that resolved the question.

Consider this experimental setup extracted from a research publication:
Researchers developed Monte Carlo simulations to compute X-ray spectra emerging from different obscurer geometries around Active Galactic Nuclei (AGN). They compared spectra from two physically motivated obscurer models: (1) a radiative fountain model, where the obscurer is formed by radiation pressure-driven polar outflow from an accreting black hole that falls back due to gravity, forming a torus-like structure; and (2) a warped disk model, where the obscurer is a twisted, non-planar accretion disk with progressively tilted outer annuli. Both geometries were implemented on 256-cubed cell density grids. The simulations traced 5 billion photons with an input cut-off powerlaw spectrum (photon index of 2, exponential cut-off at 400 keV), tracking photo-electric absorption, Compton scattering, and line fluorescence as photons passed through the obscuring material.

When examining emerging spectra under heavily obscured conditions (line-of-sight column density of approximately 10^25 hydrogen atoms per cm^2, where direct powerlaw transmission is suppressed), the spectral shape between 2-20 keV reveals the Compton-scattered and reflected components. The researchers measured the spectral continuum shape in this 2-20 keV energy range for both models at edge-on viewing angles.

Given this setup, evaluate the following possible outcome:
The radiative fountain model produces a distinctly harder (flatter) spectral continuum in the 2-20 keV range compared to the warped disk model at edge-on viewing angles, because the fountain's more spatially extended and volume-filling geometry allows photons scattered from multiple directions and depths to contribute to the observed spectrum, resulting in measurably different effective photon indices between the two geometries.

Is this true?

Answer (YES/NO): NO